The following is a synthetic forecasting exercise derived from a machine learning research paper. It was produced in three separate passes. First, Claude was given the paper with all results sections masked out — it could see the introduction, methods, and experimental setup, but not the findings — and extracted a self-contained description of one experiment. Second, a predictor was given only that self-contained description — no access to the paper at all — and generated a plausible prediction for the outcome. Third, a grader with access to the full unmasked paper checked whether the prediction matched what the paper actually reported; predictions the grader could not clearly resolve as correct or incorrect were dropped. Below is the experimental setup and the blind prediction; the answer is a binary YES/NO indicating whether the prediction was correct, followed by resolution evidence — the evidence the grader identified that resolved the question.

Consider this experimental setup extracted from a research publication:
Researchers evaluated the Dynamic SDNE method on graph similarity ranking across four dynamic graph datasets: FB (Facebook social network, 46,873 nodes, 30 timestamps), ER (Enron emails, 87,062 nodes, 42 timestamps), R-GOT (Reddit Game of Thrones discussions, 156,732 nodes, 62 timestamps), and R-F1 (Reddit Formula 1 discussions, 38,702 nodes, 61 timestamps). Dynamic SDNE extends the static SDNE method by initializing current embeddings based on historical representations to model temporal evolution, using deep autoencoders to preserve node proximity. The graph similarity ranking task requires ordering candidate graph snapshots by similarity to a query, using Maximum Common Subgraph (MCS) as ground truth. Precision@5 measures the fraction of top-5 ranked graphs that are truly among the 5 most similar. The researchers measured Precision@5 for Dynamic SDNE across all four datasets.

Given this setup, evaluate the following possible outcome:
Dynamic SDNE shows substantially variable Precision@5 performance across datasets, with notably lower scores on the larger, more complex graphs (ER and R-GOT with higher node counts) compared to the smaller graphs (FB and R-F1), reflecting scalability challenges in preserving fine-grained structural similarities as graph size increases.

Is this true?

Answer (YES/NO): NO